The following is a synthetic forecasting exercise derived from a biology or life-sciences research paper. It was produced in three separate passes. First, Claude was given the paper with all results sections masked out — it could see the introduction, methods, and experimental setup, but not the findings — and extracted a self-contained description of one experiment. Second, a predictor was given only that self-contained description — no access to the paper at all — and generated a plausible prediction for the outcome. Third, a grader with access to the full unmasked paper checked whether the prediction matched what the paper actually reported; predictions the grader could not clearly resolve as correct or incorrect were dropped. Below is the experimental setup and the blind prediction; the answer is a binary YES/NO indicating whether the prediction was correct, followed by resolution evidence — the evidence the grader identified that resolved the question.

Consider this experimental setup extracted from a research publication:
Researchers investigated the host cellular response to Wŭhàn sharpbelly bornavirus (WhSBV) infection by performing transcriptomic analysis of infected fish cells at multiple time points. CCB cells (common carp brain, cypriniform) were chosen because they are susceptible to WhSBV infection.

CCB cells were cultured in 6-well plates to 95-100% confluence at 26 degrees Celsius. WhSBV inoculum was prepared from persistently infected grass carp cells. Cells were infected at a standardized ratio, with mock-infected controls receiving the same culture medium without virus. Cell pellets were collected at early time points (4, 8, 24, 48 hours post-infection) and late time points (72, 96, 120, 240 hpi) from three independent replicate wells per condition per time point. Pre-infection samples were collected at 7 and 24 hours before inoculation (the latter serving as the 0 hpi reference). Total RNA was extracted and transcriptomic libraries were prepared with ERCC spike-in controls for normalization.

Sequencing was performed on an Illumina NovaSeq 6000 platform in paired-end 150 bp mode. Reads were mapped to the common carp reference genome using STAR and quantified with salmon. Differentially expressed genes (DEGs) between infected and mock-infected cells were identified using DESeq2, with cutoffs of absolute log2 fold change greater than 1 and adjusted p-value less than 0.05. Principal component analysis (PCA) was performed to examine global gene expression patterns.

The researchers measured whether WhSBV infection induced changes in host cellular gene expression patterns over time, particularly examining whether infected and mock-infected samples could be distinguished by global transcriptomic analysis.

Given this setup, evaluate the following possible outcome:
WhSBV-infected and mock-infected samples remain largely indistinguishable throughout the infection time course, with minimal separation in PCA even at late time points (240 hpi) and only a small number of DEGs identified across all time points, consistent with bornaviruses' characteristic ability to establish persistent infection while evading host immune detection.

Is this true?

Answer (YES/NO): NO